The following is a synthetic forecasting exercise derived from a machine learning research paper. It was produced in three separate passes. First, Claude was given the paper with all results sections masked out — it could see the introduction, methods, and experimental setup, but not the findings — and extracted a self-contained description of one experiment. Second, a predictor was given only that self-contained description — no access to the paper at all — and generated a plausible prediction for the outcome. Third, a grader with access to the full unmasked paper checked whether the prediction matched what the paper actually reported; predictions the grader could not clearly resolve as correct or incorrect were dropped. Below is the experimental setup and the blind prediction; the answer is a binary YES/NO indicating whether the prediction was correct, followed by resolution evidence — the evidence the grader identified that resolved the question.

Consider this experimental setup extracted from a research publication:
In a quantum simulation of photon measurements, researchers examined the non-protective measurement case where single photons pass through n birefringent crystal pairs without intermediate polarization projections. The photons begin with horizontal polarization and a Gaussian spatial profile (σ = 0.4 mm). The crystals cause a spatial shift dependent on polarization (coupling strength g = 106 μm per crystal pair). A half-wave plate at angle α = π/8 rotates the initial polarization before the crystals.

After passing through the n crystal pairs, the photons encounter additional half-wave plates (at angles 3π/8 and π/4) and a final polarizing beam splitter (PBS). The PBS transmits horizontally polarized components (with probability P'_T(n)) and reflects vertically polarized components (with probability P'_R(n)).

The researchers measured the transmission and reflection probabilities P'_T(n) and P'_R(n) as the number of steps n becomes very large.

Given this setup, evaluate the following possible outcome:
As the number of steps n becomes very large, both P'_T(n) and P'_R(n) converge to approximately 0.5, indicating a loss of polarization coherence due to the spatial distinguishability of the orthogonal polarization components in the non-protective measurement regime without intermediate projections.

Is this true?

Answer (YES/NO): YES